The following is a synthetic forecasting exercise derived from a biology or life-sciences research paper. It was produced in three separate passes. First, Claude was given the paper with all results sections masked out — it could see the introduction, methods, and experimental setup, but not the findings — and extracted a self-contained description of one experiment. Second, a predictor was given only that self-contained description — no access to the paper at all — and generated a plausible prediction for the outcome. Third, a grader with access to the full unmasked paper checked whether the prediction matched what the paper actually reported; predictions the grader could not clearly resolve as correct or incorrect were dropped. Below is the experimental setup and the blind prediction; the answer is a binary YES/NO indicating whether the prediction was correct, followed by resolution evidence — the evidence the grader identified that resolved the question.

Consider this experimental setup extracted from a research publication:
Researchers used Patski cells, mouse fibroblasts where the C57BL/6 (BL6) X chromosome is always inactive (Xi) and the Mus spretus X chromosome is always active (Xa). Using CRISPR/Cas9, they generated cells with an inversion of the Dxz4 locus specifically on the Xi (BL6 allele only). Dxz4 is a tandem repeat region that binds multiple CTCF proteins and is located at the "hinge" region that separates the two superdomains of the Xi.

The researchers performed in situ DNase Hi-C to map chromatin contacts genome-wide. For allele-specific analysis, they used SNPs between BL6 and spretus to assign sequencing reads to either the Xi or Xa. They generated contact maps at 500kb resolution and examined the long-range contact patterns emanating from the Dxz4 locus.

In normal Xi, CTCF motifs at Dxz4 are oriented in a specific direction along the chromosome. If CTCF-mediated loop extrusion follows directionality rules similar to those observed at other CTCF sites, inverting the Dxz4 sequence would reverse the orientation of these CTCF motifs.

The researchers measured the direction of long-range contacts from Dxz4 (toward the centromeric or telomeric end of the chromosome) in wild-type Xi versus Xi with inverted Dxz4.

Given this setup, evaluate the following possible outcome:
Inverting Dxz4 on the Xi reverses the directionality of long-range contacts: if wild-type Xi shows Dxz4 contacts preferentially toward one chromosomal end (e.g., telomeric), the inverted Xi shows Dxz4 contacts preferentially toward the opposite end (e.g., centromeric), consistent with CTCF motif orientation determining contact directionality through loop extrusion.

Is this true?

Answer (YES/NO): YES